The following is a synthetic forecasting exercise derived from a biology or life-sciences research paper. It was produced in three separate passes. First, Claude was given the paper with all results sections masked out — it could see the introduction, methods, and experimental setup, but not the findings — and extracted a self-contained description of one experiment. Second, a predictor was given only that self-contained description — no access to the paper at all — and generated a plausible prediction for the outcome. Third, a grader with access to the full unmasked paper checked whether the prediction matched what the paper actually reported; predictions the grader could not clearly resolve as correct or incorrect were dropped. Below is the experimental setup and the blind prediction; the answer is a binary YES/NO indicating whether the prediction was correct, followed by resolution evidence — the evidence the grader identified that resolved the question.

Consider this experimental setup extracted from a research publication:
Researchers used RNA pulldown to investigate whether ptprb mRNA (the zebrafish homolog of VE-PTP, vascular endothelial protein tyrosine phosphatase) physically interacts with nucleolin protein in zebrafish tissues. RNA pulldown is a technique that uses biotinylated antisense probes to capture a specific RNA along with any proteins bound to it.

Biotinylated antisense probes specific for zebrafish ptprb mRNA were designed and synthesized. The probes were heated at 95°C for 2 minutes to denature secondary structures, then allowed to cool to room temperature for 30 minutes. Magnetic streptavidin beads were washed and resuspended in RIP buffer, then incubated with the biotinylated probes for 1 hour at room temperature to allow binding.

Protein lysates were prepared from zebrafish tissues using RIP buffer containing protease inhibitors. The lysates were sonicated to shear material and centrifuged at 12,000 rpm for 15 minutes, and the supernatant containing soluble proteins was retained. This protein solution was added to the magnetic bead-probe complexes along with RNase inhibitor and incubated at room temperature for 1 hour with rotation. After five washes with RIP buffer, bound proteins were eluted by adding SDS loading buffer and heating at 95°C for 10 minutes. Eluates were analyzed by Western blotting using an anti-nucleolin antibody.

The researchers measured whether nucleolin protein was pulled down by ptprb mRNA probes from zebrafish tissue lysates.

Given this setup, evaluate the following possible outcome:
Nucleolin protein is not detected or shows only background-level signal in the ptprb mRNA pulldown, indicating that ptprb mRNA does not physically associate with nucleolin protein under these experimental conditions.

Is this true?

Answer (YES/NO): NO